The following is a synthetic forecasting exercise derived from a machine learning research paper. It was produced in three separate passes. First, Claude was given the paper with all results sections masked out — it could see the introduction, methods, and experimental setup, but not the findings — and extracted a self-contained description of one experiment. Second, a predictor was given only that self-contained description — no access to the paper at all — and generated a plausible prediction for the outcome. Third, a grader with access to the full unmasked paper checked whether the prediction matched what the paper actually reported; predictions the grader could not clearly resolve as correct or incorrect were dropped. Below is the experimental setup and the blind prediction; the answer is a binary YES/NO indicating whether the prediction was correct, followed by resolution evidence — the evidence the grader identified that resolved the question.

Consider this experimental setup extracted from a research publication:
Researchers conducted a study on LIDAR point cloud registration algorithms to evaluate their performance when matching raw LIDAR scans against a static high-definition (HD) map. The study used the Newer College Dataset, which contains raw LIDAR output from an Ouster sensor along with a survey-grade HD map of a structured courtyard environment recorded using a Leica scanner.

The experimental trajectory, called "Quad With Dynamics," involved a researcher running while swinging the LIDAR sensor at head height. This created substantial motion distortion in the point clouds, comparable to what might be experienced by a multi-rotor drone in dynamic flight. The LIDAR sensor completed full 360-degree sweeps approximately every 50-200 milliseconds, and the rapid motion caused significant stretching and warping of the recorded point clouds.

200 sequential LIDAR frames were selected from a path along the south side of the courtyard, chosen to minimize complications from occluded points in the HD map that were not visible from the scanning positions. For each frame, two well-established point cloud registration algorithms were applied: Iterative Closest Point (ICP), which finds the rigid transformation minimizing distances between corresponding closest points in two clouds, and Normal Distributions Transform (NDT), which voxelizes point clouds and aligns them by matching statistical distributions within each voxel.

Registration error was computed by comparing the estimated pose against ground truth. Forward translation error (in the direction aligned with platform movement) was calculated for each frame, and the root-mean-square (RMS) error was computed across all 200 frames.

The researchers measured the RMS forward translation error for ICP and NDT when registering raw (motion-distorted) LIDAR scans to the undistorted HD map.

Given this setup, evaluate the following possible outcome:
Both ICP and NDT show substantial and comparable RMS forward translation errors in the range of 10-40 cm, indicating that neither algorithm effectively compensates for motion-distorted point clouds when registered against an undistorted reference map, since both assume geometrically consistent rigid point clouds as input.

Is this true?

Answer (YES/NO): NO